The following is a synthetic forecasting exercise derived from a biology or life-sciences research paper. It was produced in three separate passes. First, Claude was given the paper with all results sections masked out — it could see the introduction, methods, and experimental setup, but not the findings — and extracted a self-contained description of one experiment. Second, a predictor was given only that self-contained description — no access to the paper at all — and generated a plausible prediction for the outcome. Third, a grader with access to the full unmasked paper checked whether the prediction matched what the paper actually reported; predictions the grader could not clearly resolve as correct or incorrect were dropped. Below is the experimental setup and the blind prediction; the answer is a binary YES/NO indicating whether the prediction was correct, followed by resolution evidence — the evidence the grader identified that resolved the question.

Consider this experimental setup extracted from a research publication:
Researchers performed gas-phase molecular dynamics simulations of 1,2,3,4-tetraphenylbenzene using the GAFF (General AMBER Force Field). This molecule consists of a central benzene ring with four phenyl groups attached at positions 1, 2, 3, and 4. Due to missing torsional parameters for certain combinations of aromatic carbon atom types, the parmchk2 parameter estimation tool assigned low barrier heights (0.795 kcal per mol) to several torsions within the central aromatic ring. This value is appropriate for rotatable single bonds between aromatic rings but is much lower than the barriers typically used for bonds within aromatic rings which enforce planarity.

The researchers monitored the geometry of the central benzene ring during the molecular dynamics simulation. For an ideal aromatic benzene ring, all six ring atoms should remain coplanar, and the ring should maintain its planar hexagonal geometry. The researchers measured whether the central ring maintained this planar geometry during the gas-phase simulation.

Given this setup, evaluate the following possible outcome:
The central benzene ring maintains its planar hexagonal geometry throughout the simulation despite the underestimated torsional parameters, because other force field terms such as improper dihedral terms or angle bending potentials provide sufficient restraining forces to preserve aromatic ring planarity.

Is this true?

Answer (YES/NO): NO